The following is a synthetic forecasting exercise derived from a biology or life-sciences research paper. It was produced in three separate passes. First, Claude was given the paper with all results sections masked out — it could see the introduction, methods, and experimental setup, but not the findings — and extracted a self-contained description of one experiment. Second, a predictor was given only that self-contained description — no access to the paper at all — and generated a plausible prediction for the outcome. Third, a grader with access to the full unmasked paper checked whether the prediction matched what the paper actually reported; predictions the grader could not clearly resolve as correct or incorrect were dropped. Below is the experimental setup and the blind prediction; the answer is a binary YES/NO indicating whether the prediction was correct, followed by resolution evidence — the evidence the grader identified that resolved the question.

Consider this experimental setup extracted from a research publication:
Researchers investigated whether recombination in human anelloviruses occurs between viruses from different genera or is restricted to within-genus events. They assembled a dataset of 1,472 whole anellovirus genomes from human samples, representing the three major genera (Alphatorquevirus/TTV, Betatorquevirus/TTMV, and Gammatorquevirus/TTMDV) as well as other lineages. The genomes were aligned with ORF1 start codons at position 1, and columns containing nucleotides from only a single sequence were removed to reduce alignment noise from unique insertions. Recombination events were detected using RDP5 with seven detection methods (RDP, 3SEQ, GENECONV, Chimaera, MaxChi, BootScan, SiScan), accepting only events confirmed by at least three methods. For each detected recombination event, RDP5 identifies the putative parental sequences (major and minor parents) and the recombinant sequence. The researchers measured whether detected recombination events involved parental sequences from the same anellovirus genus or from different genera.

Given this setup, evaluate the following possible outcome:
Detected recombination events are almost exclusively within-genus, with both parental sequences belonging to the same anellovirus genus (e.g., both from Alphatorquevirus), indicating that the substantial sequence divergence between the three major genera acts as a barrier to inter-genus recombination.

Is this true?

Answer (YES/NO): YES